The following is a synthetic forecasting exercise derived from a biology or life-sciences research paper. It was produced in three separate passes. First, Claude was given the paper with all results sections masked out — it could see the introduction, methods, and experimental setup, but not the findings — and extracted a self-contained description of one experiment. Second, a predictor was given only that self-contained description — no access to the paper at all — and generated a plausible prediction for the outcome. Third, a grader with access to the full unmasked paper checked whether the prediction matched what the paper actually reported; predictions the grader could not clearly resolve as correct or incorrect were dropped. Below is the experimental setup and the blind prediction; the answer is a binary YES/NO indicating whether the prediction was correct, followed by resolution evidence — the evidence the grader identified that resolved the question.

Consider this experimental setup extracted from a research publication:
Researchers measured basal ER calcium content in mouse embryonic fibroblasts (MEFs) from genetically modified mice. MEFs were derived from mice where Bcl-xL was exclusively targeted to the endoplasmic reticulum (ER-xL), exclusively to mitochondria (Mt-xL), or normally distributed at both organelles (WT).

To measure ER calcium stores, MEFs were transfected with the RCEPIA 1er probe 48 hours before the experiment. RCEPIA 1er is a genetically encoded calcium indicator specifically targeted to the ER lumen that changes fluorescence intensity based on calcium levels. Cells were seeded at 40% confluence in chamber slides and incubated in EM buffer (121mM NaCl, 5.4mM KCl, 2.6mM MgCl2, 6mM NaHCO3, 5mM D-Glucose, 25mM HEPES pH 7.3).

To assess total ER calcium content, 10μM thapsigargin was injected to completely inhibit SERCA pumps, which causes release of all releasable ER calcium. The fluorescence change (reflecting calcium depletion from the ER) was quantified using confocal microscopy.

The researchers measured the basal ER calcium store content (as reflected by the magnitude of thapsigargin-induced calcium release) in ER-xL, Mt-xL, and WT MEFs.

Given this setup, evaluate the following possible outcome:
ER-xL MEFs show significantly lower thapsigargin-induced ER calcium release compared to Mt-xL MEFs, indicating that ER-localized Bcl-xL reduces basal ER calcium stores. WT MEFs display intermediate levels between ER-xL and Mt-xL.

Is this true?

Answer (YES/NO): NO